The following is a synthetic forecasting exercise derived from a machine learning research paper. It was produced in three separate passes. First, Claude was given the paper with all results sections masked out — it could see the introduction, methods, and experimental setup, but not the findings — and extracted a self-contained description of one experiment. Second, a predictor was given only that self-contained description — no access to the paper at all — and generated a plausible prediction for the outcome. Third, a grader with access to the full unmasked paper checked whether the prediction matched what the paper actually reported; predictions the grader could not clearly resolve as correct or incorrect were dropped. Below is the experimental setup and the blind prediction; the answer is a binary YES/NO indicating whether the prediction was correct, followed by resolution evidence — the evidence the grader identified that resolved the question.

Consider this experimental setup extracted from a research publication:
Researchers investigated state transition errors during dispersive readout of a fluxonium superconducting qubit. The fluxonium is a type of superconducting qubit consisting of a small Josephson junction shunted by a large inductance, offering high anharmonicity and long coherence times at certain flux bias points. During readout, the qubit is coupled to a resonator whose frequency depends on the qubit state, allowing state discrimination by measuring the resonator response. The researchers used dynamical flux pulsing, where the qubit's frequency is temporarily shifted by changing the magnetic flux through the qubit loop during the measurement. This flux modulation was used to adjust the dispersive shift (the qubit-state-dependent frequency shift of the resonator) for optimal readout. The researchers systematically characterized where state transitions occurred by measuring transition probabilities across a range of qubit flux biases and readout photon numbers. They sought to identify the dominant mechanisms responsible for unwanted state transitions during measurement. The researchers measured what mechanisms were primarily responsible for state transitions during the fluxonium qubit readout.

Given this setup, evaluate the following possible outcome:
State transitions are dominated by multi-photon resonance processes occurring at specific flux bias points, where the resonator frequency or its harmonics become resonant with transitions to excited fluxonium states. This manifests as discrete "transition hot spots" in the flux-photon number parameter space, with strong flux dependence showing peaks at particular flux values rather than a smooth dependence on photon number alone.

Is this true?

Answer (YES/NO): NO